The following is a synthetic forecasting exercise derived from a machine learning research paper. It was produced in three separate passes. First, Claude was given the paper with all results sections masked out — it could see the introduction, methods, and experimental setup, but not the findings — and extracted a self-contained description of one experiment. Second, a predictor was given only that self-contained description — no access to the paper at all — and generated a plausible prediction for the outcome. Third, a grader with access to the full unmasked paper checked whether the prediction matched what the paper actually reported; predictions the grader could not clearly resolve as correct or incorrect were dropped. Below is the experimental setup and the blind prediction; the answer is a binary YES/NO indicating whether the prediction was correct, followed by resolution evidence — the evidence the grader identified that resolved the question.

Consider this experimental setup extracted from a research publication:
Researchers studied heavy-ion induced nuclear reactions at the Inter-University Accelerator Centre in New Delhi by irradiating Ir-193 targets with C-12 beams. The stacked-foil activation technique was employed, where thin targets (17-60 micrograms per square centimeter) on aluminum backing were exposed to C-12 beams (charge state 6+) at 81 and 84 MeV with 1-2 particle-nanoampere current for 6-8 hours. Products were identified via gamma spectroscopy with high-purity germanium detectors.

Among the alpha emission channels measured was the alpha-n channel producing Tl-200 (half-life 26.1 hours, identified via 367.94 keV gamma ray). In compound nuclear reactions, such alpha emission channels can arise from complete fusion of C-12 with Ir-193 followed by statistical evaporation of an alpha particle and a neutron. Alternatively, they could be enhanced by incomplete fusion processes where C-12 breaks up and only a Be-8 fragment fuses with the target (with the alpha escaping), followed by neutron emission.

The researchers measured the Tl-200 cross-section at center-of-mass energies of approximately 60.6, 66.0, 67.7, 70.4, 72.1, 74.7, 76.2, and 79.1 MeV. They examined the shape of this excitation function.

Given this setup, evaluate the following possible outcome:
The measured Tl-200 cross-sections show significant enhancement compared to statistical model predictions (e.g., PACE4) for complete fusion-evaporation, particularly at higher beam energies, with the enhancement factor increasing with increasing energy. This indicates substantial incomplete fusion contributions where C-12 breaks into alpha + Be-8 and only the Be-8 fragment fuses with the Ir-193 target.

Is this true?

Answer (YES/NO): YES